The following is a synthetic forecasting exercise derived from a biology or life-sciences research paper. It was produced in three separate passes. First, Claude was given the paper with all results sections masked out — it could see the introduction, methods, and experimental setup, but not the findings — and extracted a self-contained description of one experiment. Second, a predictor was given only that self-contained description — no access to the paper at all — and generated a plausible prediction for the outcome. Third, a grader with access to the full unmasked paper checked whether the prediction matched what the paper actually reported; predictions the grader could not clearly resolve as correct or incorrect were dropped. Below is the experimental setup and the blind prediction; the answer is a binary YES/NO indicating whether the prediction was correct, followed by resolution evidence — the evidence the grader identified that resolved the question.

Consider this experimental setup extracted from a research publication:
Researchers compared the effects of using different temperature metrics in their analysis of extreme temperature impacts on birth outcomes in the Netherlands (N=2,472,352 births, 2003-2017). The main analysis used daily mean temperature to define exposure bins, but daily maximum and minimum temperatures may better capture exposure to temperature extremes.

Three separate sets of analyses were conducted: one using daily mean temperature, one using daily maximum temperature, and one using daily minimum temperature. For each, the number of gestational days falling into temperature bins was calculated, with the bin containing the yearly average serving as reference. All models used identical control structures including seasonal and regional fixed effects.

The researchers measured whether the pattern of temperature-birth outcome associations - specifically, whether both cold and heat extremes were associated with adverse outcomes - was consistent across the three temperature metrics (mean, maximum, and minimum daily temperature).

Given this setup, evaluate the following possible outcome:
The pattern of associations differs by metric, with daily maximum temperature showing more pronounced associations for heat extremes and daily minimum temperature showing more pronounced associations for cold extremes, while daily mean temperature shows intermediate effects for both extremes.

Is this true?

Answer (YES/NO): NO